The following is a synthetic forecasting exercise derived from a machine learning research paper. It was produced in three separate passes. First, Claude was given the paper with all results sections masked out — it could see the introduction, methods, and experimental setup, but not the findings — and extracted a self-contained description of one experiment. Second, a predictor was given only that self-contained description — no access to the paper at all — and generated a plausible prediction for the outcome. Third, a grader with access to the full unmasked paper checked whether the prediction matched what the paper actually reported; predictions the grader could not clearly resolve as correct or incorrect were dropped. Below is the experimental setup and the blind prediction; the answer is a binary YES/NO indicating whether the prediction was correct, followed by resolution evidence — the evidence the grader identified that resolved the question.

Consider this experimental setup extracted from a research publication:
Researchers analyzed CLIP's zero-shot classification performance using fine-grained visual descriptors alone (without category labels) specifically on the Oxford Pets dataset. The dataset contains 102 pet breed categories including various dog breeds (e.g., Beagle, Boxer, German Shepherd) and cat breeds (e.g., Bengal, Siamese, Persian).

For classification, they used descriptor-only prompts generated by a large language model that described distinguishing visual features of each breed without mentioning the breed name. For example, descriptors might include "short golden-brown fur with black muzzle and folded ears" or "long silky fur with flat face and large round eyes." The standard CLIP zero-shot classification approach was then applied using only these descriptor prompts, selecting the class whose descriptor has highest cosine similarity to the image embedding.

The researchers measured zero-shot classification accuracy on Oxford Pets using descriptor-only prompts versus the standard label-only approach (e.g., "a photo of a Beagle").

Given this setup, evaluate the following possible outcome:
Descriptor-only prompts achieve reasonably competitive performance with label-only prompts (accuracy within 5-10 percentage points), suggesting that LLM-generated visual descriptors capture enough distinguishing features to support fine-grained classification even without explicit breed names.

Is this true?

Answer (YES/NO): NO